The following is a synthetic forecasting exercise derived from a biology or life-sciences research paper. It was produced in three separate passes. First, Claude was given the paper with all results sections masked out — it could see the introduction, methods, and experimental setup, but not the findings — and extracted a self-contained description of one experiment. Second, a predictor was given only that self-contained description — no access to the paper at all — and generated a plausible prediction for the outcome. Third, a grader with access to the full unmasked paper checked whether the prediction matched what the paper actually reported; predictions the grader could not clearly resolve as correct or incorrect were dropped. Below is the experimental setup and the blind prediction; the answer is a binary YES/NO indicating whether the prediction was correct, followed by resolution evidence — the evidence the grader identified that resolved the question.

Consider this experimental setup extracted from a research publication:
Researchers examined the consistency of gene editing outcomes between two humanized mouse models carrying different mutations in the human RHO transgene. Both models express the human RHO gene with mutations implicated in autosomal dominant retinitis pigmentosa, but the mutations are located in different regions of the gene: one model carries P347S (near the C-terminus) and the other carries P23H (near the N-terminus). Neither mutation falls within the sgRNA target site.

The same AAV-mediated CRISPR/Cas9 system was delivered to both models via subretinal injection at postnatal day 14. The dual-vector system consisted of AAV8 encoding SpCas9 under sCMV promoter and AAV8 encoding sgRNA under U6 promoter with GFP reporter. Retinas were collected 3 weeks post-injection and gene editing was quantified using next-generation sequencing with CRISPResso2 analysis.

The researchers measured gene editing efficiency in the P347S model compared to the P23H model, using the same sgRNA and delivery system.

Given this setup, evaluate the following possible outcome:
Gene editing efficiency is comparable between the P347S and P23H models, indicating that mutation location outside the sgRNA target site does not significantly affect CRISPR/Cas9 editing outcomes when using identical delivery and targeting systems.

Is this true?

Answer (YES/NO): NO